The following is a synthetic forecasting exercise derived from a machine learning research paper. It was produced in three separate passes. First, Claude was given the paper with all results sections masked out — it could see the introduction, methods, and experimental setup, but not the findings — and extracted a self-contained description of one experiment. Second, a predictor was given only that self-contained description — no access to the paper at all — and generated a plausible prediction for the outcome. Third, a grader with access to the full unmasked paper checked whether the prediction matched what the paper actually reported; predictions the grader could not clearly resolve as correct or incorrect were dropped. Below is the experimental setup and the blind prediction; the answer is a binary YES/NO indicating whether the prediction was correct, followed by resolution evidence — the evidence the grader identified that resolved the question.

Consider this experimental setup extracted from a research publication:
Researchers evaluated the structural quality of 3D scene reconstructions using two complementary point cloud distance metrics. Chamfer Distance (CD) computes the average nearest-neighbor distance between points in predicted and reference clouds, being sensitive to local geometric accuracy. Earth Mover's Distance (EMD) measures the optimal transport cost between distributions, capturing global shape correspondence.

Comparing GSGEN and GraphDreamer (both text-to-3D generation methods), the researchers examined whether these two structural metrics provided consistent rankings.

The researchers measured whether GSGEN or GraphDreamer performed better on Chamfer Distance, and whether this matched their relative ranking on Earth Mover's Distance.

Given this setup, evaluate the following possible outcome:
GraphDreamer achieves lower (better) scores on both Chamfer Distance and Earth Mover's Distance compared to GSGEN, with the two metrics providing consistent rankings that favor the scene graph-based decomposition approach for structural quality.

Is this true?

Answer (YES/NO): NO